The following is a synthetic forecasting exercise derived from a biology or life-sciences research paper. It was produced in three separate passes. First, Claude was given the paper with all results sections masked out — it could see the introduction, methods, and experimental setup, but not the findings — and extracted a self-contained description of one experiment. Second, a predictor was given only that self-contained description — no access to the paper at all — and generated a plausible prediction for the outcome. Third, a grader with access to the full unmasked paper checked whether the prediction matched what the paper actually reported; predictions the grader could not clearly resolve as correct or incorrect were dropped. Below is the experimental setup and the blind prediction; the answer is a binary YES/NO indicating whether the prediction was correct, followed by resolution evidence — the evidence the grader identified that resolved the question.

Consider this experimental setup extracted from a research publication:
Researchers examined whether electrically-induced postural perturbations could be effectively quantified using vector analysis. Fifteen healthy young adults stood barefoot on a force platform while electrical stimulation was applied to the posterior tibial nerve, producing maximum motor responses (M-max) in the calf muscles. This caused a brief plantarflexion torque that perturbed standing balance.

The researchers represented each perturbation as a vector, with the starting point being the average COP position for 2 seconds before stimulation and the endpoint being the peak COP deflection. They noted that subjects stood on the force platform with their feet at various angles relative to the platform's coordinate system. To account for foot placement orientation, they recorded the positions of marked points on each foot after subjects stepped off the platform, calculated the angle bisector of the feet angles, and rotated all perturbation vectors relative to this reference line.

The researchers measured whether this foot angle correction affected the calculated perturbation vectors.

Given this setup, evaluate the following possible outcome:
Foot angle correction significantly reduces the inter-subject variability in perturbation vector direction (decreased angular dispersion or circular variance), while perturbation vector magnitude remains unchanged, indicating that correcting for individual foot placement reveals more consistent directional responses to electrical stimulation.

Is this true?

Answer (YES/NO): NO